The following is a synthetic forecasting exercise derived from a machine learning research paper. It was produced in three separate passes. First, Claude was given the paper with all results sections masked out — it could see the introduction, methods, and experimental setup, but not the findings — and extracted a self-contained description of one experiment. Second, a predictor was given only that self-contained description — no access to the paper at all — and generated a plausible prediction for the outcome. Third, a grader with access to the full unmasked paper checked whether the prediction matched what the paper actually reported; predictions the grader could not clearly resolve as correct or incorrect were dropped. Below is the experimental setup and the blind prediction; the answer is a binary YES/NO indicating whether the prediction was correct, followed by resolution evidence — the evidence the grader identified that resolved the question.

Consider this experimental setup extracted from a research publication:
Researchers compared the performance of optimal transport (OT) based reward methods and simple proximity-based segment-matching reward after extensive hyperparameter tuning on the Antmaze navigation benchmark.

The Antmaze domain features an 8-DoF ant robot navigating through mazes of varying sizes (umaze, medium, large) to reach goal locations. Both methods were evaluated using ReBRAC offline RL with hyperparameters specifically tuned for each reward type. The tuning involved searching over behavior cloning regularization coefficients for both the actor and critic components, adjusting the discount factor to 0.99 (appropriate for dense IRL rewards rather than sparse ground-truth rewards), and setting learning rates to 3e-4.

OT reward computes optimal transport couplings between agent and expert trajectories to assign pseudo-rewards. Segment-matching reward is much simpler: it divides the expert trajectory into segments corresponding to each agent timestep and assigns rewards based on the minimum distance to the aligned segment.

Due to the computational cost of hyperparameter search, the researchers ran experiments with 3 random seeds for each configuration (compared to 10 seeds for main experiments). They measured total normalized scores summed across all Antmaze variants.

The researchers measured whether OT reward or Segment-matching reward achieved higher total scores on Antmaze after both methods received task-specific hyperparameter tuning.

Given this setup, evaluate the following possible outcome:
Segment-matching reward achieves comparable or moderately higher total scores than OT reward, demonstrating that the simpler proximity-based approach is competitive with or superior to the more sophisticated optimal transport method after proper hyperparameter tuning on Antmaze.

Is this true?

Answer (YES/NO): YES